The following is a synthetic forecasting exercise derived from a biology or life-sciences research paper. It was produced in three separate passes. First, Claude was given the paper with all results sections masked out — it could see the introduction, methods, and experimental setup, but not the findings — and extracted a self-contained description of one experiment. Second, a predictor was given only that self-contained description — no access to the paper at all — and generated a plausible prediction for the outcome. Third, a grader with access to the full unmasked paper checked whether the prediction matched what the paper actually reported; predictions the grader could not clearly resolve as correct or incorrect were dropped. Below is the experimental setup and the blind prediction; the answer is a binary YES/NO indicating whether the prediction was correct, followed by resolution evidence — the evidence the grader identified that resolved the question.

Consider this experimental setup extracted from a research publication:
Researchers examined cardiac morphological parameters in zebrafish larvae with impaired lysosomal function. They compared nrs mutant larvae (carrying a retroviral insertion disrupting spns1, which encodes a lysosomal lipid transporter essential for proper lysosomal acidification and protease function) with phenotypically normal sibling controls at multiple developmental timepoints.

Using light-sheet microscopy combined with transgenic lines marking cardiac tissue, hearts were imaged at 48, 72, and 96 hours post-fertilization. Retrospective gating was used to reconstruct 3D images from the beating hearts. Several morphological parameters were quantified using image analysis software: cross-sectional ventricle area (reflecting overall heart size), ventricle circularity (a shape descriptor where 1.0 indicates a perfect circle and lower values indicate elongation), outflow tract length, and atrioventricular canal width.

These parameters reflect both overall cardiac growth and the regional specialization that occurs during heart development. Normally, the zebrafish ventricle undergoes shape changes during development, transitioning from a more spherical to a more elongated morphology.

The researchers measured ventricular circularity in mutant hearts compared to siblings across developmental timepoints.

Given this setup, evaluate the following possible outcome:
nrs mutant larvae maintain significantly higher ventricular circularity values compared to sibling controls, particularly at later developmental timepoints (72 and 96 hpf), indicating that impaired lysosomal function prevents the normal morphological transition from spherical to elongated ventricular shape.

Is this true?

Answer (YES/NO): YES